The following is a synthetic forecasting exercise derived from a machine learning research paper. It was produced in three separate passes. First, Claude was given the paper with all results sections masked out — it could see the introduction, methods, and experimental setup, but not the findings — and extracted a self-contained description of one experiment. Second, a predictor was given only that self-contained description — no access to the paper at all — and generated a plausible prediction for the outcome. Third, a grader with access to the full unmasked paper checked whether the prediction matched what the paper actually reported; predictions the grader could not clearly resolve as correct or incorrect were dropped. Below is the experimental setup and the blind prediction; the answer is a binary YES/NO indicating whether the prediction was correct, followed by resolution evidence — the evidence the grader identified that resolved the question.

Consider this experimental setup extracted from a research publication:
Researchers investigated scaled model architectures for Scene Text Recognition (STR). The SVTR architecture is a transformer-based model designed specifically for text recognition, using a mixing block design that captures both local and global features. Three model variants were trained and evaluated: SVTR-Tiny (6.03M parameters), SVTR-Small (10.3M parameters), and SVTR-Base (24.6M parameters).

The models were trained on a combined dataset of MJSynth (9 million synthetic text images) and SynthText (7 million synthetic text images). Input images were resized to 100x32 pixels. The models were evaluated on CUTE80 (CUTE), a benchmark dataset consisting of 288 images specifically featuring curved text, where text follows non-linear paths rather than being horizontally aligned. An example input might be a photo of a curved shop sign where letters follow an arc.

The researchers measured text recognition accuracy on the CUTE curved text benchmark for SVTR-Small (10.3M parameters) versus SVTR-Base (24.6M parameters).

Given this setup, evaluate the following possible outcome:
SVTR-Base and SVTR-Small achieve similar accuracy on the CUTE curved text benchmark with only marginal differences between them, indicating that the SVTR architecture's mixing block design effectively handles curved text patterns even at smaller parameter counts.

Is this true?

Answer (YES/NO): YES